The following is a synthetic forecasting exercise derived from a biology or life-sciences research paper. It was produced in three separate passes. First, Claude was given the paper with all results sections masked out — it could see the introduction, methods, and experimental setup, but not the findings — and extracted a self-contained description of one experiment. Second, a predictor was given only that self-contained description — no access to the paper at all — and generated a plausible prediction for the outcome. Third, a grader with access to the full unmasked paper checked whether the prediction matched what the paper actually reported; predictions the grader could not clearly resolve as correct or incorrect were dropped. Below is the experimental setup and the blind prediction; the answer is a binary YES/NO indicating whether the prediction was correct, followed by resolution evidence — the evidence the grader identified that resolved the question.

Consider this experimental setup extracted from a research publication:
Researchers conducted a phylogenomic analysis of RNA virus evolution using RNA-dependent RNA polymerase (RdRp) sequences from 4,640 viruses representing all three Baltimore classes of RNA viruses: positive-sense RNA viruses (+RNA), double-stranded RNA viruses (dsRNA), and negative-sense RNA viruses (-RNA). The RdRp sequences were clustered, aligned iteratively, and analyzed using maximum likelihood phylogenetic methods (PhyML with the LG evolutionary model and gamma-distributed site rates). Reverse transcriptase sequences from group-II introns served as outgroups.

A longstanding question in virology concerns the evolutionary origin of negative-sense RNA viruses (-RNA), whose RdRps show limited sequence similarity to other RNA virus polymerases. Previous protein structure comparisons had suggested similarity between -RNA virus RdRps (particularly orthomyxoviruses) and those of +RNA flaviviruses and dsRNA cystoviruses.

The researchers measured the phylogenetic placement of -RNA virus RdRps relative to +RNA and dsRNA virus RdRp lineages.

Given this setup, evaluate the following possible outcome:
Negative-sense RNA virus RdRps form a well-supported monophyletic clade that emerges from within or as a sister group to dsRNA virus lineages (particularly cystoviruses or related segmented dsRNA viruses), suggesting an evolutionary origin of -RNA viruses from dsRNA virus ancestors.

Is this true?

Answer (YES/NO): YES